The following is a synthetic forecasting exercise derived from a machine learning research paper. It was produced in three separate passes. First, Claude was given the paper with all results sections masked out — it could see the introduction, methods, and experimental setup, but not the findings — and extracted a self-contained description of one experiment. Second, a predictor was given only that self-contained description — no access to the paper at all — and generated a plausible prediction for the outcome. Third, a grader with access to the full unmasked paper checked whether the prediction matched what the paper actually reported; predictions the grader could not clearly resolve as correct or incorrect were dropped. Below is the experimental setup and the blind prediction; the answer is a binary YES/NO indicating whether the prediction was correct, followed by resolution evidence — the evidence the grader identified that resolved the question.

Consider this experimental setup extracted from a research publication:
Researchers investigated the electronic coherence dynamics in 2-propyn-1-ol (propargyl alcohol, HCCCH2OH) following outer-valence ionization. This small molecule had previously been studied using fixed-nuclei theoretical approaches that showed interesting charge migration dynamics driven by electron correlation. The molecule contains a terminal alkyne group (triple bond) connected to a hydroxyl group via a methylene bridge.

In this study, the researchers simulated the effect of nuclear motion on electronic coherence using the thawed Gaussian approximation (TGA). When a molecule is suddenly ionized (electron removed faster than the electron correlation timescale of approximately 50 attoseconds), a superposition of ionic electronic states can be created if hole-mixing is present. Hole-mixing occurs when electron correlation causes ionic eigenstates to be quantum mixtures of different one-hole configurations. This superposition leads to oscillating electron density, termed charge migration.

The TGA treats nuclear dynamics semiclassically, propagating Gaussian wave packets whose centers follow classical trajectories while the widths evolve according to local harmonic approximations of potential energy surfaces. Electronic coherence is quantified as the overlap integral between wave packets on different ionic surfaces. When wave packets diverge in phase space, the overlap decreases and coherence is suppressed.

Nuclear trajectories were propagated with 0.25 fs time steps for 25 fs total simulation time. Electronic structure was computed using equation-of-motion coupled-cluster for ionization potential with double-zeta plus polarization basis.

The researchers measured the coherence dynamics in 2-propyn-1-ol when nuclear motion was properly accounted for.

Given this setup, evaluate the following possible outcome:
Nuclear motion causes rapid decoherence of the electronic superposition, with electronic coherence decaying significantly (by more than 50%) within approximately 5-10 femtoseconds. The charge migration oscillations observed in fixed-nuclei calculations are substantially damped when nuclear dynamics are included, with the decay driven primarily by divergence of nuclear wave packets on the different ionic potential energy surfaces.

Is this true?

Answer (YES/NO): YES